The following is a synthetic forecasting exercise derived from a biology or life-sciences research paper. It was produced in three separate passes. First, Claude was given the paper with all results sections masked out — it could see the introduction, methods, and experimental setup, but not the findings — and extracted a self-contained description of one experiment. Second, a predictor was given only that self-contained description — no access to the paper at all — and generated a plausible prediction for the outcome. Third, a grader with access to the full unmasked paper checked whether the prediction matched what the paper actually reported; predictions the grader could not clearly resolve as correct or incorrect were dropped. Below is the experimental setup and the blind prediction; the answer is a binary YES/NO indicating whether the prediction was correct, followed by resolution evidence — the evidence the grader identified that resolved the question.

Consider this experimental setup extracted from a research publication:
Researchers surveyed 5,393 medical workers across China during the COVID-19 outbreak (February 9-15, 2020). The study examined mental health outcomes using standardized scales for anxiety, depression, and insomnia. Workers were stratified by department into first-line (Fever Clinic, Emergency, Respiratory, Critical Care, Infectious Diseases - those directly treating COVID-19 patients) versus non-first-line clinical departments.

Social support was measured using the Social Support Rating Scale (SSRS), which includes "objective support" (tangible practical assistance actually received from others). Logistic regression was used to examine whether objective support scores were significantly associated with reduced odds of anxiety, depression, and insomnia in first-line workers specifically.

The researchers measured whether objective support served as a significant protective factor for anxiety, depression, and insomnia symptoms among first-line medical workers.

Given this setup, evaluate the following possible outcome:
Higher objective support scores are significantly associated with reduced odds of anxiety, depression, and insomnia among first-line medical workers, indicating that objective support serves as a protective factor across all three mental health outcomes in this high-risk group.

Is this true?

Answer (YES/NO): NO